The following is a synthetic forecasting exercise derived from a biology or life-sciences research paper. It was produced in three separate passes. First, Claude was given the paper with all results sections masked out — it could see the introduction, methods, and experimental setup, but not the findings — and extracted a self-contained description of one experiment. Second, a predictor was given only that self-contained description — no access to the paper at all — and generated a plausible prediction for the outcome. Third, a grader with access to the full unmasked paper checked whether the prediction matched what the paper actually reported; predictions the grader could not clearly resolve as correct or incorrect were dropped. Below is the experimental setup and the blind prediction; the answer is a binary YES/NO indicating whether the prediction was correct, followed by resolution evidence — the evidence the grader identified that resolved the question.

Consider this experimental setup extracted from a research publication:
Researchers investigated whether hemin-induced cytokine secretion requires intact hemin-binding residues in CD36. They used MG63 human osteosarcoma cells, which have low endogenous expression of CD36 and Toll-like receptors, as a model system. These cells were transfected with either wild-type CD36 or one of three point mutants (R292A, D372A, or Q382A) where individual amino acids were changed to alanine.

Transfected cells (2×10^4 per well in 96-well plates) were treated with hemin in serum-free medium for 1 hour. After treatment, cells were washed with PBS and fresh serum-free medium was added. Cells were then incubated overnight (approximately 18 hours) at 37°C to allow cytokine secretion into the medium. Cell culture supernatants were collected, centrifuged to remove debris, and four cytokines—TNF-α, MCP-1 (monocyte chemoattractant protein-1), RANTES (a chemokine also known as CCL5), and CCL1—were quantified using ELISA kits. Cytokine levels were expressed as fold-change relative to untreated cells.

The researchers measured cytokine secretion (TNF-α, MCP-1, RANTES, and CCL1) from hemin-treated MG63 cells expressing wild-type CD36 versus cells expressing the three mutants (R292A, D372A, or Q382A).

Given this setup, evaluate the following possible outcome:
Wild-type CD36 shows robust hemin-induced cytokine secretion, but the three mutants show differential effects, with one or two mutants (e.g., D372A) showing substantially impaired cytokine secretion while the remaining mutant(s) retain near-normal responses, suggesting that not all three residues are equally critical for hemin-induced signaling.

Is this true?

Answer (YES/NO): NO